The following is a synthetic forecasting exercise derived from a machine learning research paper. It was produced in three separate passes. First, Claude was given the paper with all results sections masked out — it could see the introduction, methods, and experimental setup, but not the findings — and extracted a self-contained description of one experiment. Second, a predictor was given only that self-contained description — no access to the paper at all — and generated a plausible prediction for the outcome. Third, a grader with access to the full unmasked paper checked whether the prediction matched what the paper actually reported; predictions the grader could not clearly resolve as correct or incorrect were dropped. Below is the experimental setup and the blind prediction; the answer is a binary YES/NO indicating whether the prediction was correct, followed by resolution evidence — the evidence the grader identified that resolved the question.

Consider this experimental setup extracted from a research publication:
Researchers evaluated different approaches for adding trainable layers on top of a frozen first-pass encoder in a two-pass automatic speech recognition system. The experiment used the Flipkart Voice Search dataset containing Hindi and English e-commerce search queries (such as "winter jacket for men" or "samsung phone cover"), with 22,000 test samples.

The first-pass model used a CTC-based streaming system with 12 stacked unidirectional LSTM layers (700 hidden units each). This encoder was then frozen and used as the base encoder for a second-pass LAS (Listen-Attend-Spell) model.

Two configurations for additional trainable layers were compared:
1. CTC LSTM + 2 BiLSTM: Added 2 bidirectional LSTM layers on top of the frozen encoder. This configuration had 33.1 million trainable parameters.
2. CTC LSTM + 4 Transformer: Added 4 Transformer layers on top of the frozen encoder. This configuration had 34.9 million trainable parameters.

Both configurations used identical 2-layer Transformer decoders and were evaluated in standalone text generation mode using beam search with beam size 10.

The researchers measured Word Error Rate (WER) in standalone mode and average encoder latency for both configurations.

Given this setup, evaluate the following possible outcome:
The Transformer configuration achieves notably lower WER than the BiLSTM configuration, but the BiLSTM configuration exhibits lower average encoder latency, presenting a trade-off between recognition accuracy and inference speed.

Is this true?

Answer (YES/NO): NO